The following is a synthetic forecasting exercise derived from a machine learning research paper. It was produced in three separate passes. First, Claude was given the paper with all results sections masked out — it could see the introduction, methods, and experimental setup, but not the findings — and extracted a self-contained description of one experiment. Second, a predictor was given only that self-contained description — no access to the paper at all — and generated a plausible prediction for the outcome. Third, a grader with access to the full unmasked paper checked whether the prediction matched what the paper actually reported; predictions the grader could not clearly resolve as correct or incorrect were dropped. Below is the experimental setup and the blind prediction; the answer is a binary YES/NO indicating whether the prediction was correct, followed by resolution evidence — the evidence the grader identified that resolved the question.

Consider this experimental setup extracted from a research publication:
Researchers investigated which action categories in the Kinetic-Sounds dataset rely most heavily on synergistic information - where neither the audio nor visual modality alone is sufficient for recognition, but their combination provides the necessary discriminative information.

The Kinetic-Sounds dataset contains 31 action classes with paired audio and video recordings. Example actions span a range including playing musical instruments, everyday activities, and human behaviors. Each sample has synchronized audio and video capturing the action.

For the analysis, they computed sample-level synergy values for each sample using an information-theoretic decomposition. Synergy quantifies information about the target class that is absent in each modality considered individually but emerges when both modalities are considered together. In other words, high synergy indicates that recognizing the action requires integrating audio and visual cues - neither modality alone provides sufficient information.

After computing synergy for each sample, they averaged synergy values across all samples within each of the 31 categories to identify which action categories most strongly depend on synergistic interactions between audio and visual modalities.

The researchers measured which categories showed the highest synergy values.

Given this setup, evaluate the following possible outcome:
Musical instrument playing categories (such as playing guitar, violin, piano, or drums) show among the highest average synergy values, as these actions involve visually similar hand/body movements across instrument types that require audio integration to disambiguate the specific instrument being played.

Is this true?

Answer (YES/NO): NO